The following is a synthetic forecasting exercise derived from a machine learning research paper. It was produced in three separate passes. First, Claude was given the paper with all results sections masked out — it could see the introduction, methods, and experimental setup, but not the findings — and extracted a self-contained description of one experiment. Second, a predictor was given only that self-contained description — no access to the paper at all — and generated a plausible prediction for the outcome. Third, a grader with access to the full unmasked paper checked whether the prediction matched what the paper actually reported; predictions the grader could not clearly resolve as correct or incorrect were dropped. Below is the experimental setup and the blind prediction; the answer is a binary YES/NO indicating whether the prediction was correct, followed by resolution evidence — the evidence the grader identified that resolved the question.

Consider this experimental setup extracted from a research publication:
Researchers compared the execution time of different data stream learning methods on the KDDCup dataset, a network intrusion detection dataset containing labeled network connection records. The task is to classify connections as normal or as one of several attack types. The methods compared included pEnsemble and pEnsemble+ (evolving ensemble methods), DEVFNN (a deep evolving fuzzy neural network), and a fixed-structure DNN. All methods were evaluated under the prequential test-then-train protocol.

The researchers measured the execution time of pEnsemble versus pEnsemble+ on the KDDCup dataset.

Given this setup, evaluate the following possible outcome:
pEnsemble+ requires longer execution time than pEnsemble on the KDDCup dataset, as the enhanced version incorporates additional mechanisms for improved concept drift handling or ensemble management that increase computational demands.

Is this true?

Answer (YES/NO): NO